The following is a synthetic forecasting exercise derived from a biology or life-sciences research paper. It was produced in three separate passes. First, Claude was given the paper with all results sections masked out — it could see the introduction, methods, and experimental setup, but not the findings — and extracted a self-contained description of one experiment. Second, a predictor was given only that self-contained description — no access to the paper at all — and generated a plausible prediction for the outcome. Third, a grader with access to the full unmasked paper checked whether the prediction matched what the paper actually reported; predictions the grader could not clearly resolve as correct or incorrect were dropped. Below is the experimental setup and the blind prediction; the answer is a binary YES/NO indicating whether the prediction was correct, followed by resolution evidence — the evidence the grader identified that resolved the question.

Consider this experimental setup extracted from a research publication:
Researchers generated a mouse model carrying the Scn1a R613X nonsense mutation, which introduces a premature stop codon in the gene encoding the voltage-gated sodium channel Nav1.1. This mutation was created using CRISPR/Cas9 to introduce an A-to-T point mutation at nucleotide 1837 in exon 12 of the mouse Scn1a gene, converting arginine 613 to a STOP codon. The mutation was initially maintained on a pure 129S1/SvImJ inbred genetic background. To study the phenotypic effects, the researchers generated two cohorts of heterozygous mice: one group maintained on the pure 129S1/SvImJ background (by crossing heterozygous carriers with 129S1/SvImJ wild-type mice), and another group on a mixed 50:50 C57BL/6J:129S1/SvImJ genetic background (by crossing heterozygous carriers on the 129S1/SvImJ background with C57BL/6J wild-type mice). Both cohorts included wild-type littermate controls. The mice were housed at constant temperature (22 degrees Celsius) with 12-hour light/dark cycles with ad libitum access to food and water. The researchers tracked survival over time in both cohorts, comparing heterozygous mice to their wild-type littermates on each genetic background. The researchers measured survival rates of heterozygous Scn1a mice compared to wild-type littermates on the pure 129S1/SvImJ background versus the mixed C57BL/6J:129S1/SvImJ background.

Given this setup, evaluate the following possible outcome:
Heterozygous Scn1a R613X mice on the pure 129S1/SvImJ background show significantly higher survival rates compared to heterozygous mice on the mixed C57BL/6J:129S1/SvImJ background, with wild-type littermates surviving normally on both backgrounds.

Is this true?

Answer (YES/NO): YES